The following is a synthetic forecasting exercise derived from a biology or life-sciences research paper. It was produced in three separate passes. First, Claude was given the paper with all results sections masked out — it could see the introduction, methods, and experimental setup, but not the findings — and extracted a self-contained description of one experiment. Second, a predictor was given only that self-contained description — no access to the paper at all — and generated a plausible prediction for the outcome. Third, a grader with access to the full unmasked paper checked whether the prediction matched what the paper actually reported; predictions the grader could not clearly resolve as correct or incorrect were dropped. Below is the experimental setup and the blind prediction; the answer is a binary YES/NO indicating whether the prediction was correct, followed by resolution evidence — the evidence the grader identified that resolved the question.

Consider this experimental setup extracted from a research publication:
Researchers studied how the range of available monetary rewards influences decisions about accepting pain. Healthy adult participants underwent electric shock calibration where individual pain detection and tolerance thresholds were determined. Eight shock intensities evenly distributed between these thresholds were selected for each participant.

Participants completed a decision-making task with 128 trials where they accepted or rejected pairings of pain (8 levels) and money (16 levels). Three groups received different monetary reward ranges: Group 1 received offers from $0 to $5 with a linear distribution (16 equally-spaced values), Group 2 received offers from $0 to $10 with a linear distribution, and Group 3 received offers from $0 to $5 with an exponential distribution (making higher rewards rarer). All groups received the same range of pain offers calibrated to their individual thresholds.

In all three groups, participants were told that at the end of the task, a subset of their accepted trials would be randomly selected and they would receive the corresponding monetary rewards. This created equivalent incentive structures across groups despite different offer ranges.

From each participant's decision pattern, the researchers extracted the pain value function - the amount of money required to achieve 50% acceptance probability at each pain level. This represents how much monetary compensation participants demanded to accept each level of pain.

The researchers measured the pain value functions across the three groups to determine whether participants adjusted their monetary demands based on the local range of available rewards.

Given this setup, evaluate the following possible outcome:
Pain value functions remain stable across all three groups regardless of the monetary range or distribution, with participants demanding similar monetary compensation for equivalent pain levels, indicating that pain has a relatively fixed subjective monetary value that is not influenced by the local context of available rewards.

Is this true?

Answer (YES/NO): NO